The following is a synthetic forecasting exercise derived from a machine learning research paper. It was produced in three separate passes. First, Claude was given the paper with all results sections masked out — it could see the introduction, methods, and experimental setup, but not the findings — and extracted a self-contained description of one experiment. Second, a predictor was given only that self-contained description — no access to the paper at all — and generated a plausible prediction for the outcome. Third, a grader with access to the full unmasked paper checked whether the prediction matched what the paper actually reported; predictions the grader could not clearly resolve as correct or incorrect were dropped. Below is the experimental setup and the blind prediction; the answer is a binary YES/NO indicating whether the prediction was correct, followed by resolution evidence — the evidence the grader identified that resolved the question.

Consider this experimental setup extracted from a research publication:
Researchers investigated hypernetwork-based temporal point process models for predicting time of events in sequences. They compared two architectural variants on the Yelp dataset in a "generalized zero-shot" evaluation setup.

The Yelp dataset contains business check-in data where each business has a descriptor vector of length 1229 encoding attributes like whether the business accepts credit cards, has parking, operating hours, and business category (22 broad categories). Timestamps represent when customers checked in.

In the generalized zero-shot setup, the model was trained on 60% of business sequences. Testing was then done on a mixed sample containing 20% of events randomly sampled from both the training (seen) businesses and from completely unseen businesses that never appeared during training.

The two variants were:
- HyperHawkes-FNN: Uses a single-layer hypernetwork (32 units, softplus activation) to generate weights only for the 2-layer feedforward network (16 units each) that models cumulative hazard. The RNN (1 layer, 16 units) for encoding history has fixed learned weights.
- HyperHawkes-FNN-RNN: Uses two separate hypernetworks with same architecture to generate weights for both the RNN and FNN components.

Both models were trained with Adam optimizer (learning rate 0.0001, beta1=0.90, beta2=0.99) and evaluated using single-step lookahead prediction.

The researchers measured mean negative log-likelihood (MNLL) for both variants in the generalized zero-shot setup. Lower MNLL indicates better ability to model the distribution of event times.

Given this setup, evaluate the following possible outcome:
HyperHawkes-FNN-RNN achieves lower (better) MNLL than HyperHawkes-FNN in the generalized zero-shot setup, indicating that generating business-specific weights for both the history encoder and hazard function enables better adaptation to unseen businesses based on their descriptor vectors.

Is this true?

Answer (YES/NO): YES